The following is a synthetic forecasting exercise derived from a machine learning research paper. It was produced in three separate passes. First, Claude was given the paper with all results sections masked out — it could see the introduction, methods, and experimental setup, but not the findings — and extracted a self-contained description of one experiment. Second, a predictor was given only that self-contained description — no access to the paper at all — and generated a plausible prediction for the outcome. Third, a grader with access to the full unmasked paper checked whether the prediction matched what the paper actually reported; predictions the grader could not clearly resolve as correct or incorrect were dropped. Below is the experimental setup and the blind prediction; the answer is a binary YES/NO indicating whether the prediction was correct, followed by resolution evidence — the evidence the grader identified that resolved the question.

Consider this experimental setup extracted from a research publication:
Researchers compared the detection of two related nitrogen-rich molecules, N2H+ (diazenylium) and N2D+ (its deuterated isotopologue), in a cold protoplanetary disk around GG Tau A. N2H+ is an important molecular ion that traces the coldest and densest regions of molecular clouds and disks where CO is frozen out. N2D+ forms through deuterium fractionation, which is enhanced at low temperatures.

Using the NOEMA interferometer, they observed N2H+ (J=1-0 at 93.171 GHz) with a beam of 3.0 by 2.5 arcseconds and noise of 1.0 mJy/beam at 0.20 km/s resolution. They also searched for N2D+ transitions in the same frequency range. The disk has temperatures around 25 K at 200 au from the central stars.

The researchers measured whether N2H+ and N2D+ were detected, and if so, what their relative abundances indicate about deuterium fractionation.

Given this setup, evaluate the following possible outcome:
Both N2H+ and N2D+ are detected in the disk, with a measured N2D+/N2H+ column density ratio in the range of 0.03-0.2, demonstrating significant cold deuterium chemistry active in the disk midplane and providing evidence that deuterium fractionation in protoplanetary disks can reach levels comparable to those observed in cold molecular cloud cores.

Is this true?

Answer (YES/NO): NO